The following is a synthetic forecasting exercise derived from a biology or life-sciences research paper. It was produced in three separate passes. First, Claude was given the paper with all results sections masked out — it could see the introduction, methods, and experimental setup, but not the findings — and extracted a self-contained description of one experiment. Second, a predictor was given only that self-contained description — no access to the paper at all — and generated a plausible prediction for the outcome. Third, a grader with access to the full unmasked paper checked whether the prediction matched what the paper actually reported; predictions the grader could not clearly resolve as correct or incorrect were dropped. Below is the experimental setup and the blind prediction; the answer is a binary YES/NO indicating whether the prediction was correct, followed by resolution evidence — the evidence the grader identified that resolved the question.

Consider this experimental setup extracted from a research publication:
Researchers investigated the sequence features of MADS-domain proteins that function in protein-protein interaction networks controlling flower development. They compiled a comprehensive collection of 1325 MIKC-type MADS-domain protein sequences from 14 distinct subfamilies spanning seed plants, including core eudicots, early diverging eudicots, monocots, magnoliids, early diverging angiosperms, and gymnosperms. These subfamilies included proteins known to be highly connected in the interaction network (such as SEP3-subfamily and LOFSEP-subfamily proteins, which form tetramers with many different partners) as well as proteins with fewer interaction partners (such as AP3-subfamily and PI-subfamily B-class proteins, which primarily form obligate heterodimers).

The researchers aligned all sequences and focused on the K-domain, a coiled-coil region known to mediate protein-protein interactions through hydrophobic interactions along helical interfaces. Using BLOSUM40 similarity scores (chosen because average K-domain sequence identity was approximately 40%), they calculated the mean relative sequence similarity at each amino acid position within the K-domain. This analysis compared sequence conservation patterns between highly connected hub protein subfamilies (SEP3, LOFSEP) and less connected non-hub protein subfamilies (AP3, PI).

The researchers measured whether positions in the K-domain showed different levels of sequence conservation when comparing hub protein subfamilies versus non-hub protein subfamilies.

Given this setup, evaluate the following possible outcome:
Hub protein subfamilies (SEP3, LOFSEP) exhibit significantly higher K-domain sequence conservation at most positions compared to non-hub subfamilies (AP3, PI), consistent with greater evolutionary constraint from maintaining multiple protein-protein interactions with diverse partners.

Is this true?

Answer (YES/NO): NO